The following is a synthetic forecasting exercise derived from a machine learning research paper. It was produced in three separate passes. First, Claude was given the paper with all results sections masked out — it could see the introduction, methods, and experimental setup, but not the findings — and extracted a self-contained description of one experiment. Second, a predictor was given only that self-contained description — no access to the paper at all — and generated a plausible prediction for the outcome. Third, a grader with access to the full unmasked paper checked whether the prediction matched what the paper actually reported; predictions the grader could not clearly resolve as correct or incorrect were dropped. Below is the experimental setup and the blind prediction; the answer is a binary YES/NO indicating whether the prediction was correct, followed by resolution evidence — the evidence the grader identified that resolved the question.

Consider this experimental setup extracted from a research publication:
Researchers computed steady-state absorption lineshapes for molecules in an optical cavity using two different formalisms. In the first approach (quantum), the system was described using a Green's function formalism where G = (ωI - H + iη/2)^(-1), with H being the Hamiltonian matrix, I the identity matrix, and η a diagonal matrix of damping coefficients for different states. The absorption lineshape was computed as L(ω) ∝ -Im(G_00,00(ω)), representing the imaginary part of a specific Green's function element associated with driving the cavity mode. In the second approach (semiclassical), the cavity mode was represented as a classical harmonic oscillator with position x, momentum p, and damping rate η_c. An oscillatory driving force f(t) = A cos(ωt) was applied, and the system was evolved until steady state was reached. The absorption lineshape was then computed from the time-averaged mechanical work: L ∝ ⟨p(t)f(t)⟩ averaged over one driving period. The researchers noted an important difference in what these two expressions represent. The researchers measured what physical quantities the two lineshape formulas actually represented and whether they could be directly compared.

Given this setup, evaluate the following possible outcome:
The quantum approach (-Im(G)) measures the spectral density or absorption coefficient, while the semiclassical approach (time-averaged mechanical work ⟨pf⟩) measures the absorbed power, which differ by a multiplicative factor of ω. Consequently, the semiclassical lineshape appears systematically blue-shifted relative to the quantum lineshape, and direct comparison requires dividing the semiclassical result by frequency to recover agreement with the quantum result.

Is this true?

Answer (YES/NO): NO